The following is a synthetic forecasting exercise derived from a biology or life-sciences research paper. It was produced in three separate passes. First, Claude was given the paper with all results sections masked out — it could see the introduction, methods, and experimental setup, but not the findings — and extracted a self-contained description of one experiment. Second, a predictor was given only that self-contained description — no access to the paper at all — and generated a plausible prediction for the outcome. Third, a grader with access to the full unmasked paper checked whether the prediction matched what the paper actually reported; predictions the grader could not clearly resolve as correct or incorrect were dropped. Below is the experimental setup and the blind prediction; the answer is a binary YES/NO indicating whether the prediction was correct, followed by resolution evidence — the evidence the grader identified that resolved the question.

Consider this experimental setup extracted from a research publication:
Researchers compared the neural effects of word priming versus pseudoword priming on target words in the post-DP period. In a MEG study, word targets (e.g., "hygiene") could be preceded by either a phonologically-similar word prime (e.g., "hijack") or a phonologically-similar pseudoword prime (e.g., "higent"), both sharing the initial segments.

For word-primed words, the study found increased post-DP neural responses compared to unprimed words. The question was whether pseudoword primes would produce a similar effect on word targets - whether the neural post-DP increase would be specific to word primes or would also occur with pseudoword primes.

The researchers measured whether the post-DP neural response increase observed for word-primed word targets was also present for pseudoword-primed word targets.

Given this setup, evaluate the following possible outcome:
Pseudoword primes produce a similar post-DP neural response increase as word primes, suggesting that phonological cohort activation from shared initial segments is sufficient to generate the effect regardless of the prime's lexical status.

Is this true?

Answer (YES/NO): NO